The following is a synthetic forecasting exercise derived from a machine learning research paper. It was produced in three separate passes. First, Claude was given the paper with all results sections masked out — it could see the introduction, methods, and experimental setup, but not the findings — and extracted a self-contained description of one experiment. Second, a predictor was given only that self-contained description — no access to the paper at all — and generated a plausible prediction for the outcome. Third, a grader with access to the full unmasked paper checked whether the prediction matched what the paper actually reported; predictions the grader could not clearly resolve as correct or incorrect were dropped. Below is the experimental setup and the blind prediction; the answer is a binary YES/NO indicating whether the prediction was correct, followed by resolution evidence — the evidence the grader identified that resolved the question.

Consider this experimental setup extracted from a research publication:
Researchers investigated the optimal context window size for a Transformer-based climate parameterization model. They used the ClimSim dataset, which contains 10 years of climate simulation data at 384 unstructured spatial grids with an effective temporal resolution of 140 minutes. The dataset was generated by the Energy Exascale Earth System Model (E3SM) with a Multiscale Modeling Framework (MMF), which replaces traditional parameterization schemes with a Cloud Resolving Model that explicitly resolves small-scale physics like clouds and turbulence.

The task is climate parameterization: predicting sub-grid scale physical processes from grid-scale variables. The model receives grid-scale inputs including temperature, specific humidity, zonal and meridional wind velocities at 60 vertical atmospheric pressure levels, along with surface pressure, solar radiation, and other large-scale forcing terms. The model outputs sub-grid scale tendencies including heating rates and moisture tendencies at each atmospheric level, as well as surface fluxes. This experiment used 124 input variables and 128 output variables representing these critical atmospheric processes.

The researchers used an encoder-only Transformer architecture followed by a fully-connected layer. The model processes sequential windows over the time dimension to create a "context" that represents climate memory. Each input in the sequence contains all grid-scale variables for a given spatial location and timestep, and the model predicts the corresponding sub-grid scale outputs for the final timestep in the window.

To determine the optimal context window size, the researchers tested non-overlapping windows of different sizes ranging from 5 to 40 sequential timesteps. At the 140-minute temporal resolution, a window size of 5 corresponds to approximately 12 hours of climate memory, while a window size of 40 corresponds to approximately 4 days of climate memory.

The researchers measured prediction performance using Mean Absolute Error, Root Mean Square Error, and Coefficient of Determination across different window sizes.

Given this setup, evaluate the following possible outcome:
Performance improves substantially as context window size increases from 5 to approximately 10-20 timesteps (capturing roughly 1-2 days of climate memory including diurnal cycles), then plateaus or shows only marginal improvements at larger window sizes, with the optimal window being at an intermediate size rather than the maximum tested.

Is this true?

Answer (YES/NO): NO